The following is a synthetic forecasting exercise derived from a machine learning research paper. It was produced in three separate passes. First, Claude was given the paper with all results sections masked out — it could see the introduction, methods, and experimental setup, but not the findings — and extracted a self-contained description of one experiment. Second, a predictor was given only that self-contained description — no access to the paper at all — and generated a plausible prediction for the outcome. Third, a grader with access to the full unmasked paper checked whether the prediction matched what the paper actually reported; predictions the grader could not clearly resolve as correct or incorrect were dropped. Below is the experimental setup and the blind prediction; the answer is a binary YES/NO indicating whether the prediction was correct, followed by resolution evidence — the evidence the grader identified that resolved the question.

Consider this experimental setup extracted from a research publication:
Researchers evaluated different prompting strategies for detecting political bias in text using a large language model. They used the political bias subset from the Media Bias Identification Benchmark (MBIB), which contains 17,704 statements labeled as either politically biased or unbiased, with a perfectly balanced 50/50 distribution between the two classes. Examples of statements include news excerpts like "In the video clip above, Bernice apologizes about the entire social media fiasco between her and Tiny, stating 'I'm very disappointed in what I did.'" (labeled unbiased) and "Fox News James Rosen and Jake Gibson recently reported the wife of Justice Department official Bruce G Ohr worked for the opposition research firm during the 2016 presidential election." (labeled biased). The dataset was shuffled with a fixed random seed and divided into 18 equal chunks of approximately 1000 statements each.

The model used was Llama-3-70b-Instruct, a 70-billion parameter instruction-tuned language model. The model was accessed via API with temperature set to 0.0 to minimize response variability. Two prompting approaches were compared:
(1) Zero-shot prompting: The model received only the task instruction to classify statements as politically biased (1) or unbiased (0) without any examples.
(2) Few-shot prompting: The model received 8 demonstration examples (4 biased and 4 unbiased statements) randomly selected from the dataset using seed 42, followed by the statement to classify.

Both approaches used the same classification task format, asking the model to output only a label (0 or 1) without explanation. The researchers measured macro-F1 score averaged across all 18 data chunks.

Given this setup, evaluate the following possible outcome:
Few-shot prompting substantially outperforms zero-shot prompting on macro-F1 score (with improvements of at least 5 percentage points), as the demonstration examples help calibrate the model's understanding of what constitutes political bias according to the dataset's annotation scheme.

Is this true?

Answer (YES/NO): NO